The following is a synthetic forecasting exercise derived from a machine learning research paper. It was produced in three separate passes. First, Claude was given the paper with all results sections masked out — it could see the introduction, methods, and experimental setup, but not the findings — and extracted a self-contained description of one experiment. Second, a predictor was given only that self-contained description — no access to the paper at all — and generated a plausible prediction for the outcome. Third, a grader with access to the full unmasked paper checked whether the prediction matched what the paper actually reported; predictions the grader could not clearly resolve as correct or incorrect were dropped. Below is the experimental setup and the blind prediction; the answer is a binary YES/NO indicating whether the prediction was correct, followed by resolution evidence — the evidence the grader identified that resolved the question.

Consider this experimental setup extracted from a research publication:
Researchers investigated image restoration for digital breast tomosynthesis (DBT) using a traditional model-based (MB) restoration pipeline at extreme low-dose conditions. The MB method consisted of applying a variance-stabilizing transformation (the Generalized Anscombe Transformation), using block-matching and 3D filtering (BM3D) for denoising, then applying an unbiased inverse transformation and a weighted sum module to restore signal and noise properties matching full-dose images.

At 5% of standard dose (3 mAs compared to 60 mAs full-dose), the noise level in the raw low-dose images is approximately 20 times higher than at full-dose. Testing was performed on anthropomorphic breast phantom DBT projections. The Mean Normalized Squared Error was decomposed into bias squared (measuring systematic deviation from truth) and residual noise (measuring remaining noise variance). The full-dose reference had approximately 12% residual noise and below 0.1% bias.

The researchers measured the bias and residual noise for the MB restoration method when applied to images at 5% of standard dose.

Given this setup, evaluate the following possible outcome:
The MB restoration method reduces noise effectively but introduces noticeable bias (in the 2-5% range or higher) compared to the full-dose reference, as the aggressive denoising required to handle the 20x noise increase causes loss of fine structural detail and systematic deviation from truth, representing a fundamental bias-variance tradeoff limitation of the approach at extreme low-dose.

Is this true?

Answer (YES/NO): YES